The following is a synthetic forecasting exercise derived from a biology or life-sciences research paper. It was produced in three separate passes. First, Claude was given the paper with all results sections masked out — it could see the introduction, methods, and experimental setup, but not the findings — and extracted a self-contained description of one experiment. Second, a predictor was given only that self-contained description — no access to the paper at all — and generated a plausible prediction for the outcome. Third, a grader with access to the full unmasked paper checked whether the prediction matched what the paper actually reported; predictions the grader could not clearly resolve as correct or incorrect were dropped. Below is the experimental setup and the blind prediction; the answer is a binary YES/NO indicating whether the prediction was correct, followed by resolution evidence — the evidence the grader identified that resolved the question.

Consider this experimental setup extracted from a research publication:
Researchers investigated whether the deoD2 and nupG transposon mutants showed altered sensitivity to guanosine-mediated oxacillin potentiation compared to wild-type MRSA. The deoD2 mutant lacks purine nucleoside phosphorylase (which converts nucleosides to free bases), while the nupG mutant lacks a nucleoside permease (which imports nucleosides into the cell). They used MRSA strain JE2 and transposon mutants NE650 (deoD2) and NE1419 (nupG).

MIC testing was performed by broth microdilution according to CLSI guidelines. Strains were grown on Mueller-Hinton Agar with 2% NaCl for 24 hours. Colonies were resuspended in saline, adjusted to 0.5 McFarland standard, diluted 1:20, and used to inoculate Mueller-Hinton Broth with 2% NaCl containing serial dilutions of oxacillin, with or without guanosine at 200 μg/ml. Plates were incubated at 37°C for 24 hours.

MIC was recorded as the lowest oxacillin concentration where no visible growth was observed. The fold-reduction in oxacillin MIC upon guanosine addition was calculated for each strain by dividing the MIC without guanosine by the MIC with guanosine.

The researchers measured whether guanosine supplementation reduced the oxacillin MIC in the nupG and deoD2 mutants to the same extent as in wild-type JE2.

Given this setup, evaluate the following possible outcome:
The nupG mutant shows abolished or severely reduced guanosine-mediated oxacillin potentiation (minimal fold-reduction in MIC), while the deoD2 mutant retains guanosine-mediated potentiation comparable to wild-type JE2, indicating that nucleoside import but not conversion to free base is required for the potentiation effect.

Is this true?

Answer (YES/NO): NO